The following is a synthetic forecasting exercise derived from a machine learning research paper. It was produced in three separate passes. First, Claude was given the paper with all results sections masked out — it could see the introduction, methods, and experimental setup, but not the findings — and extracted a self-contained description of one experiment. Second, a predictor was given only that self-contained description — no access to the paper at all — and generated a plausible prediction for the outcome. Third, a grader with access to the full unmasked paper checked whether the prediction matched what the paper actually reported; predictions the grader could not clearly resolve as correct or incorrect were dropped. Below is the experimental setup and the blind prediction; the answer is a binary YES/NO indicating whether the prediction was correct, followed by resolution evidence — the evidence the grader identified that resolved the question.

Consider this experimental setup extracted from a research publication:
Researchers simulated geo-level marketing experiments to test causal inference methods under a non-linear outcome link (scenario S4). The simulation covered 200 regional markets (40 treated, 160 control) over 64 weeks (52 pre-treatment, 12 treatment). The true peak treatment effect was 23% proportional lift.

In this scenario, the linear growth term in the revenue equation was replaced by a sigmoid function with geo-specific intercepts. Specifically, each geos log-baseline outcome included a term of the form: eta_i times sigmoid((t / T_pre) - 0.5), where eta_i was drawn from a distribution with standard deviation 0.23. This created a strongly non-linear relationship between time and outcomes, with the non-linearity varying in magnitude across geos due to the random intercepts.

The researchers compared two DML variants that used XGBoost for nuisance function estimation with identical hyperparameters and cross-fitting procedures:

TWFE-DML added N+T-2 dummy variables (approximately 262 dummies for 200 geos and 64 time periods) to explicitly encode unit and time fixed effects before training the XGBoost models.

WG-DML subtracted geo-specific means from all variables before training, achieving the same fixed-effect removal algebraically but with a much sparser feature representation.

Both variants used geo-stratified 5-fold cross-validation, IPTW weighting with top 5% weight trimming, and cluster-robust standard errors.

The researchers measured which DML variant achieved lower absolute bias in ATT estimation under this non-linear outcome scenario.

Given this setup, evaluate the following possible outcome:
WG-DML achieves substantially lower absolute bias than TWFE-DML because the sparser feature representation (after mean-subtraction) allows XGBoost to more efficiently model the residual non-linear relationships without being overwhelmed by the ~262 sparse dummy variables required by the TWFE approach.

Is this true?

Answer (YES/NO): YES